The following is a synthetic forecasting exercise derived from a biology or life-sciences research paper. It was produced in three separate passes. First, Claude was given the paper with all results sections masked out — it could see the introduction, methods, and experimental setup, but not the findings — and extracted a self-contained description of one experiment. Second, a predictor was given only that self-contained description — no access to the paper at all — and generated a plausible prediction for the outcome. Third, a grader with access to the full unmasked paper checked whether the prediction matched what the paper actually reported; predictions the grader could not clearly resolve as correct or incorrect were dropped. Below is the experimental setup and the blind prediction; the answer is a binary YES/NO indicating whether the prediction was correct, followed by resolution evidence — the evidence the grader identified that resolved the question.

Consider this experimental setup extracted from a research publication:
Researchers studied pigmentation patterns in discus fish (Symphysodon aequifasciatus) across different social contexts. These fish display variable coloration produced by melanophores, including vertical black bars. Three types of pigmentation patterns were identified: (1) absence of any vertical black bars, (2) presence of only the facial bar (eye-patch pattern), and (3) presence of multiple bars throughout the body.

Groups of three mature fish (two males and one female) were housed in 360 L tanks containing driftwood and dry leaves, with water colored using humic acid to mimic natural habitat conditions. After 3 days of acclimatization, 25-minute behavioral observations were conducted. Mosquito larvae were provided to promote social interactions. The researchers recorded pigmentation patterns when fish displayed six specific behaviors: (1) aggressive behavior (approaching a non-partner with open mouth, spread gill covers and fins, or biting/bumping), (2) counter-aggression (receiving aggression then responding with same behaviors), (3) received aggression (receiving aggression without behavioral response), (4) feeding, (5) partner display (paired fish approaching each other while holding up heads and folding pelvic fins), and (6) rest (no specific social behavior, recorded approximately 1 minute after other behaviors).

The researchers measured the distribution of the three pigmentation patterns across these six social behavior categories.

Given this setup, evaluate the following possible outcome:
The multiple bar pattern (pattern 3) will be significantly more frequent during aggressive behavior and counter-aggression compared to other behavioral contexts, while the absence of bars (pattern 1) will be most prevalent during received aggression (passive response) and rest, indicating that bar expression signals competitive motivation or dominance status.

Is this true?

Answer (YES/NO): NO